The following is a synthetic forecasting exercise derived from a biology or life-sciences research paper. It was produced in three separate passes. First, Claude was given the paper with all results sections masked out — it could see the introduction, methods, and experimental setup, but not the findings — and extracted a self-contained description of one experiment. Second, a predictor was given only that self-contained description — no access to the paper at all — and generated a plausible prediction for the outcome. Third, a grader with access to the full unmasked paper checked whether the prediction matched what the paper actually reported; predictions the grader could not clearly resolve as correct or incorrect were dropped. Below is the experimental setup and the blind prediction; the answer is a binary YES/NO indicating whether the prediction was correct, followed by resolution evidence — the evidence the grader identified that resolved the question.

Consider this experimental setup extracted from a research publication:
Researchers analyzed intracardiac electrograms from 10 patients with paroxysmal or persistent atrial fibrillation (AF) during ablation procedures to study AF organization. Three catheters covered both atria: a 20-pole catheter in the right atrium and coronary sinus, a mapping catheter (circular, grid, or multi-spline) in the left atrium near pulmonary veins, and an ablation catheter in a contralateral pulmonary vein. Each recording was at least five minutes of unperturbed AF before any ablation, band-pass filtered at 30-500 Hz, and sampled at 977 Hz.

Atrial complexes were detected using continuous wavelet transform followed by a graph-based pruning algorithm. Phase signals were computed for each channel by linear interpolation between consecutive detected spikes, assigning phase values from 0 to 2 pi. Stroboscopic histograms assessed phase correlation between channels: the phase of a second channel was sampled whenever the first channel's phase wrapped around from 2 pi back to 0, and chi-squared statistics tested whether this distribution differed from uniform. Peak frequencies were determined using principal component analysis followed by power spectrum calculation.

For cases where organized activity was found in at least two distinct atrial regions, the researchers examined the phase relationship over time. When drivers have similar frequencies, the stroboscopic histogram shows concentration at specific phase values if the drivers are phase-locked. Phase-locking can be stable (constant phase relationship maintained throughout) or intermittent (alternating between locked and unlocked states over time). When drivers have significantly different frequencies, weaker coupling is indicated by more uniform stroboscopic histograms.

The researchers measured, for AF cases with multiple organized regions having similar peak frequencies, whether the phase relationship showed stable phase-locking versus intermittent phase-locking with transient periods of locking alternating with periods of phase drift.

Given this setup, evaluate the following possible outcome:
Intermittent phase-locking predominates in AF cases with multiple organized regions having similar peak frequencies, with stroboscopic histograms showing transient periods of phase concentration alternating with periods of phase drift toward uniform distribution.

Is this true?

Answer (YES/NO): YES